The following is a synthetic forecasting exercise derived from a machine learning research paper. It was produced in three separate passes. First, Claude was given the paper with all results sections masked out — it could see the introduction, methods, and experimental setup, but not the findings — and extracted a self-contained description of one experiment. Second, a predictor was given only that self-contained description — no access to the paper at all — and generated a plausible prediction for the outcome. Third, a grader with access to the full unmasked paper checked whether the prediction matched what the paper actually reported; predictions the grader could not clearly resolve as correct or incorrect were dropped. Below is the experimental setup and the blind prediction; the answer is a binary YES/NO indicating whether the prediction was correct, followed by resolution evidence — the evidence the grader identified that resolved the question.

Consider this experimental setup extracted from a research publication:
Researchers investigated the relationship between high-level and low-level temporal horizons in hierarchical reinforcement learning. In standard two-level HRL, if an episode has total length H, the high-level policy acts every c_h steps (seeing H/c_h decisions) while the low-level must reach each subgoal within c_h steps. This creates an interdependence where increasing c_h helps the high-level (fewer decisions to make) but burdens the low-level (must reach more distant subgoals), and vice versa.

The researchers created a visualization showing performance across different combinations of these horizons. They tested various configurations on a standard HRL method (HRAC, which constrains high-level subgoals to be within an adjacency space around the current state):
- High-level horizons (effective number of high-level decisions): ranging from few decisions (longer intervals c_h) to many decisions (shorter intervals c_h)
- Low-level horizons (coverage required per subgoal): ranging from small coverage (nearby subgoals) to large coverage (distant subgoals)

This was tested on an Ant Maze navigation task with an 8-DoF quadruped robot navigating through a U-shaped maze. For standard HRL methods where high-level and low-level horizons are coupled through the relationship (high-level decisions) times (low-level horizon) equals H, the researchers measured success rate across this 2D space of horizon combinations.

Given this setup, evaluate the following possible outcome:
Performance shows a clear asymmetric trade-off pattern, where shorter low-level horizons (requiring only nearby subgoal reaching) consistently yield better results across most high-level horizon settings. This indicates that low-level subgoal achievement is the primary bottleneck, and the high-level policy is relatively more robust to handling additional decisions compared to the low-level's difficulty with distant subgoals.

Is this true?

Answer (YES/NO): NO